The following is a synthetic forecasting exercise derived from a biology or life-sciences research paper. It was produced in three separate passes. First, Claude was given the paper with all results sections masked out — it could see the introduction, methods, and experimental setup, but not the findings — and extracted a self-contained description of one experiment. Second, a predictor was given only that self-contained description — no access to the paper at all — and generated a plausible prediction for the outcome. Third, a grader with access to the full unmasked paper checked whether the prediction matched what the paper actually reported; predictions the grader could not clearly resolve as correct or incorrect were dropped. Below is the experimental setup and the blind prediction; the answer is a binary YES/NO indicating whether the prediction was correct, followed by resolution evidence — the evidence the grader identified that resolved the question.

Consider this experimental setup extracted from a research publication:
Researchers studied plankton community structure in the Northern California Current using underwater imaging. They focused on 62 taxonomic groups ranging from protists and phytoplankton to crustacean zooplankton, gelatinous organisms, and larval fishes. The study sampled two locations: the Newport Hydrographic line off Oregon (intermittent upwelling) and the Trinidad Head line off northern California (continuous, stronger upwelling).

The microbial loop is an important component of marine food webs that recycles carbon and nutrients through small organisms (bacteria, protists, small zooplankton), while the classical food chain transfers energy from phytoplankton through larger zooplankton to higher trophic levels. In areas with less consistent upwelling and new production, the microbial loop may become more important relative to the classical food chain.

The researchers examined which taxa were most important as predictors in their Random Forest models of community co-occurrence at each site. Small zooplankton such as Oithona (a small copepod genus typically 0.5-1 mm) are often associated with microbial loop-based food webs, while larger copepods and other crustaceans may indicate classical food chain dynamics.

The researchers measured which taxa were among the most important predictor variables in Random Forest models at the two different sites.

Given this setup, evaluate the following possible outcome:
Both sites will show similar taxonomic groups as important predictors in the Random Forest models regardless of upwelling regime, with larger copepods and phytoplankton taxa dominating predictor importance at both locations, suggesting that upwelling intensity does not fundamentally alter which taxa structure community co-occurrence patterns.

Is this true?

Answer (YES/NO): NO